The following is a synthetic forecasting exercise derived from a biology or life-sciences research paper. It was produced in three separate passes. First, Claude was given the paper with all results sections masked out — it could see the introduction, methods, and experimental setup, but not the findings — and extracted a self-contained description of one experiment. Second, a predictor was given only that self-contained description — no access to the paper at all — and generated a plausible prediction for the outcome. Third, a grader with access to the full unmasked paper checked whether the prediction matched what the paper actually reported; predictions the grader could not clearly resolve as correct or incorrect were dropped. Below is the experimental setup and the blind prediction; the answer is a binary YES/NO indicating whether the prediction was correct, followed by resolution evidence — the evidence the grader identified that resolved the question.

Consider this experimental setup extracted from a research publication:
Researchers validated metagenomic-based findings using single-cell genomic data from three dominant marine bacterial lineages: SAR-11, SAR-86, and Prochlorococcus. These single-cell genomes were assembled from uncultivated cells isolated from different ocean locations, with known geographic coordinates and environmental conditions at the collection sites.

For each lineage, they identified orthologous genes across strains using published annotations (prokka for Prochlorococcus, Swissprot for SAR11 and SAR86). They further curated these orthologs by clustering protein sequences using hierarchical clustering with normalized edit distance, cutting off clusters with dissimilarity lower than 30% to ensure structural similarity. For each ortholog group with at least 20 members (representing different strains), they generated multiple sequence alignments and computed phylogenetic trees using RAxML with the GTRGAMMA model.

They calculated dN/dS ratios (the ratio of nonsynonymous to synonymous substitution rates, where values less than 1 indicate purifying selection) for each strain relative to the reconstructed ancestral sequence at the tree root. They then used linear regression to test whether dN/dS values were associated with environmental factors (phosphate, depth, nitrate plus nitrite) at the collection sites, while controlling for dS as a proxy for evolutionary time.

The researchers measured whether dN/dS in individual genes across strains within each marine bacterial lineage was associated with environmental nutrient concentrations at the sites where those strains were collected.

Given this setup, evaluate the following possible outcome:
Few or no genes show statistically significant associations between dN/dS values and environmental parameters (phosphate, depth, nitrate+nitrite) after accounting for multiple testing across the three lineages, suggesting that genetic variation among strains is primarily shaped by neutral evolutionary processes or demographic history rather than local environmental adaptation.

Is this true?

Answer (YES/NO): NO